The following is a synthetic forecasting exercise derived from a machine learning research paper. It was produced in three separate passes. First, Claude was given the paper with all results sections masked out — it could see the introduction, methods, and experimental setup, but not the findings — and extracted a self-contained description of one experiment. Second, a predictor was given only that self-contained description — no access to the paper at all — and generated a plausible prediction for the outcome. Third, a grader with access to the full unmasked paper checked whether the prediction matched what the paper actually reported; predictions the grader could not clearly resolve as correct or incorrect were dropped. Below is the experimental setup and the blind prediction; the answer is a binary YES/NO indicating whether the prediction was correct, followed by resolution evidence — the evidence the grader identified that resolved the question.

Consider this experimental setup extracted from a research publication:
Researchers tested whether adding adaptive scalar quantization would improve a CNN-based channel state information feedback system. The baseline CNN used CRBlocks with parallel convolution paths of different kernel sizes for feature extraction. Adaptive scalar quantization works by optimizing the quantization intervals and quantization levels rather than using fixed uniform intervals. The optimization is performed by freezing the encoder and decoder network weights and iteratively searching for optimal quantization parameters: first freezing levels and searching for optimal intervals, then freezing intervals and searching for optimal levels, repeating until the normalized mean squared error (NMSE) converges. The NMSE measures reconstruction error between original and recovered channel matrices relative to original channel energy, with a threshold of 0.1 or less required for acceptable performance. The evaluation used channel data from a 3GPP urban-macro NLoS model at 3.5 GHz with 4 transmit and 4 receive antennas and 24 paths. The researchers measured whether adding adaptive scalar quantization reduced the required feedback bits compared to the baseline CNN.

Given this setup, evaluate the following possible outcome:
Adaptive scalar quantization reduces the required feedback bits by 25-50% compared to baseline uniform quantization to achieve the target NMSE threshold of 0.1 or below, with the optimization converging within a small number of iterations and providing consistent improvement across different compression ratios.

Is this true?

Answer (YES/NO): NO